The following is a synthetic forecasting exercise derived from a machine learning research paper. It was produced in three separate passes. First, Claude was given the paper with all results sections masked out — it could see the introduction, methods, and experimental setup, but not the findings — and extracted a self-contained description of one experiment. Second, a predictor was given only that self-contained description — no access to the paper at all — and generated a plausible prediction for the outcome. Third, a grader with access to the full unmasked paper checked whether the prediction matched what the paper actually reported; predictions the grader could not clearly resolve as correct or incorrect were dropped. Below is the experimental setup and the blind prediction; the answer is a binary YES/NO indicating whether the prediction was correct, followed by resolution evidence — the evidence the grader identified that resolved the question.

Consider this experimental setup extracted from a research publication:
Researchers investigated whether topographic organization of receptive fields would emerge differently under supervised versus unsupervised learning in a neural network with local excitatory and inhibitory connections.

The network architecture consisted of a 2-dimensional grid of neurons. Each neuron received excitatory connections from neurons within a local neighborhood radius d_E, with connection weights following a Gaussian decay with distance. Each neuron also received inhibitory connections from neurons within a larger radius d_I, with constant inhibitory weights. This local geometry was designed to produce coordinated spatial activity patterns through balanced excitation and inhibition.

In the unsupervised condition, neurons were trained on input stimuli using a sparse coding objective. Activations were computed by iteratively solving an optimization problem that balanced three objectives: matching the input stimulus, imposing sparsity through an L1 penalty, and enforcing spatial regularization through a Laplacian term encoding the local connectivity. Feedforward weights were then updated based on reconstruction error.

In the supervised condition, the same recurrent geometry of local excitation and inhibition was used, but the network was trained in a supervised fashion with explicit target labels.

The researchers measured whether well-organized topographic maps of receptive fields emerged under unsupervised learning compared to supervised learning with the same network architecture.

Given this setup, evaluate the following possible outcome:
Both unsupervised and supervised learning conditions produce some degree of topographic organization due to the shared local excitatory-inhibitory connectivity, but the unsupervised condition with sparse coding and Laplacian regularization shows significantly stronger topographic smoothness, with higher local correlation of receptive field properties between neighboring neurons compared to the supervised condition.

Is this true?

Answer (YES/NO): NO